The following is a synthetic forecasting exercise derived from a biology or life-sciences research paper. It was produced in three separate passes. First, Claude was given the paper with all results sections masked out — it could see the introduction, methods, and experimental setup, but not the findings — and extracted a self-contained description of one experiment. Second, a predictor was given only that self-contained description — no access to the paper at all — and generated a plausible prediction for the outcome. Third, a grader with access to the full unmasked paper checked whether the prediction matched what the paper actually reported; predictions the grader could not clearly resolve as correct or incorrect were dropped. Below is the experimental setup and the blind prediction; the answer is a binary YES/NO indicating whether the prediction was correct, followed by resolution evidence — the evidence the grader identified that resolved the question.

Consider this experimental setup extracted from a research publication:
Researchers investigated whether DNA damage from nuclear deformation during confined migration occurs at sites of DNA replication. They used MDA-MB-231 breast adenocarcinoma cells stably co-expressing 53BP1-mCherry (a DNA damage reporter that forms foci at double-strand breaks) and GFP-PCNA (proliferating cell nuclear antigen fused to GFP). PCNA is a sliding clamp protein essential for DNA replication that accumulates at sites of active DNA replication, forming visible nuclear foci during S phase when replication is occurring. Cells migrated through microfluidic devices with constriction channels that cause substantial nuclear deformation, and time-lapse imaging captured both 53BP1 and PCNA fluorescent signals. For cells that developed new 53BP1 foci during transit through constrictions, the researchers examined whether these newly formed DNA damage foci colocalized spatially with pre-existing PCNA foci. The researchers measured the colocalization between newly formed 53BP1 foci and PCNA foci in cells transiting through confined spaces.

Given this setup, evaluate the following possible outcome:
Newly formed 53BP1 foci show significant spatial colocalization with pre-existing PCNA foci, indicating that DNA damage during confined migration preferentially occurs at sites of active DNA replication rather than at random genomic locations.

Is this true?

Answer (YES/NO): YES